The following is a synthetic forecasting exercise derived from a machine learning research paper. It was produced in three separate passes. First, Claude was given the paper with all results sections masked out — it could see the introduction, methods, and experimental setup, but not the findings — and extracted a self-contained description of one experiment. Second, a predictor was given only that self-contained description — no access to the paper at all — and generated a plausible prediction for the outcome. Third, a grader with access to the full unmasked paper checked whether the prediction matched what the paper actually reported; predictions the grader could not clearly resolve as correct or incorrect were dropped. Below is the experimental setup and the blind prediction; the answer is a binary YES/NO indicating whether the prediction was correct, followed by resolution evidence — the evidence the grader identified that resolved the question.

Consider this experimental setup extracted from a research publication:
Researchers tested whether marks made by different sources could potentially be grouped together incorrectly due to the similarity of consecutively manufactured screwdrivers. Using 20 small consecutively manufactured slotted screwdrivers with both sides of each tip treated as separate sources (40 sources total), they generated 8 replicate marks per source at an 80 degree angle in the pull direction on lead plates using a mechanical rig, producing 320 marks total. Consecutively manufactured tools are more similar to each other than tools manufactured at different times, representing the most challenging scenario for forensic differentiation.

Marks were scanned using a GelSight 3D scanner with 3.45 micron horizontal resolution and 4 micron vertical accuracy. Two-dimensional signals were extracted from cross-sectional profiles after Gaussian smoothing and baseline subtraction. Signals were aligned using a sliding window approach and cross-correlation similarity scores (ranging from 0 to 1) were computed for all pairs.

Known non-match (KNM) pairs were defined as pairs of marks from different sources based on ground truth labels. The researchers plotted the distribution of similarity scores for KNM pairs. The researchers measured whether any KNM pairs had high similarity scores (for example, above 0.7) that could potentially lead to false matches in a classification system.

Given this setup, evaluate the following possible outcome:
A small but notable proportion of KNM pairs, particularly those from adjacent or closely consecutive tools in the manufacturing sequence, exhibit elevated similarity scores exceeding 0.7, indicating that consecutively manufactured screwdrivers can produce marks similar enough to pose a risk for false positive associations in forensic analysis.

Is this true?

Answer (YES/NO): NO